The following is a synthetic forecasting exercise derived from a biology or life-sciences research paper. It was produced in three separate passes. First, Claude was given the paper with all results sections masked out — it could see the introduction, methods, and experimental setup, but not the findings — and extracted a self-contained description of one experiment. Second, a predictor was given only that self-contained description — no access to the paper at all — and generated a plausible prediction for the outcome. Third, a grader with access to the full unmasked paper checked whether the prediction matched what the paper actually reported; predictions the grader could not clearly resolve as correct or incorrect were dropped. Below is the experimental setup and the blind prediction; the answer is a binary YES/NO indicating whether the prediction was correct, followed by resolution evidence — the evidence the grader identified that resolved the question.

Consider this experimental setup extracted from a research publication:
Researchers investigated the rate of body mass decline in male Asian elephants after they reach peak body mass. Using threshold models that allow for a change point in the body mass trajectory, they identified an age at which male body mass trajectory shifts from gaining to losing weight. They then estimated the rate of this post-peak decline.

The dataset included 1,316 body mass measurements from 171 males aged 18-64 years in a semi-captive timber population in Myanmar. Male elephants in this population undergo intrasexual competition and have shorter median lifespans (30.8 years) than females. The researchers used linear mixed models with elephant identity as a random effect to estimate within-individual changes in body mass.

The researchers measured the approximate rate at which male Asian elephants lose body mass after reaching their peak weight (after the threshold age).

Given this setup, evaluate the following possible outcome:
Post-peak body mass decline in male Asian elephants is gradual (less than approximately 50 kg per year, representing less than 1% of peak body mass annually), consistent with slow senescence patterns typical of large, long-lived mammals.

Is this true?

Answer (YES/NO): NO